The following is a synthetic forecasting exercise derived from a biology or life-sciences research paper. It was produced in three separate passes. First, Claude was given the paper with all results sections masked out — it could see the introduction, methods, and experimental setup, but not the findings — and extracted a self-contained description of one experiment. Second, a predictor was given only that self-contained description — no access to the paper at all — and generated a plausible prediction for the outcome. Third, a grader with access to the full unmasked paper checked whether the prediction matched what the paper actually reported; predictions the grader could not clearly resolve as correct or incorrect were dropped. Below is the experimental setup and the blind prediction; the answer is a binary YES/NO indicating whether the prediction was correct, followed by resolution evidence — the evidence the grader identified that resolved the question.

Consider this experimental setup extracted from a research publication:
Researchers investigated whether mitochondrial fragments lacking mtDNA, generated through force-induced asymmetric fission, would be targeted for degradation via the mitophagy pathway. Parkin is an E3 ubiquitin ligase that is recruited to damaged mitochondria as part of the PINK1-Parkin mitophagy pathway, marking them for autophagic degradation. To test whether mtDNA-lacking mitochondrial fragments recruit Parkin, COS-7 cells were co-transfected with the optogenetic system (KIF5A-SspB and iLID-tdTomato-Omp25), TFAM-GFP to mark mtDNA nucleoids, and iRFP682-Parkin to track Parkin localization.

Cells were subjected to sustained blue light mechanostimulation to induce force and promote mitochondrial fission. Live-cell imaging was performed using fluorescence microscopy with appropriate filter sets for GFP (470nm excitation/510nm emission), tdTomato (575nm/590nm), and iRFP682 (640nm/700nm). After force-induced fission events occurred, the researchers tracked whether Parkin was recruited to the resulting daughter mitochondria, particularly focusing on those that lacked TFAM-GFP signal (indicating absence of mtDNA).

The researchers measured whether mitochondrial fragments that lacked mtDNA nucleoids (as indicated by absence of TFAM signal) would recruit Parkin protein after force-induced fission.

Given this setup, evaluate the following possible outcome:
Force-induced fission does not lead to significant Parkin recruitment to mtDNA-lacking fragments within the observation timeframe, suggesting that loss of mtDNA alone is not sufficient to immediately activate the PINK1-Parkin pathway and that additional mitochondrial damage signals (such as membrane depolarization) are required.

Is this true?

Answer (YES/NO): NO